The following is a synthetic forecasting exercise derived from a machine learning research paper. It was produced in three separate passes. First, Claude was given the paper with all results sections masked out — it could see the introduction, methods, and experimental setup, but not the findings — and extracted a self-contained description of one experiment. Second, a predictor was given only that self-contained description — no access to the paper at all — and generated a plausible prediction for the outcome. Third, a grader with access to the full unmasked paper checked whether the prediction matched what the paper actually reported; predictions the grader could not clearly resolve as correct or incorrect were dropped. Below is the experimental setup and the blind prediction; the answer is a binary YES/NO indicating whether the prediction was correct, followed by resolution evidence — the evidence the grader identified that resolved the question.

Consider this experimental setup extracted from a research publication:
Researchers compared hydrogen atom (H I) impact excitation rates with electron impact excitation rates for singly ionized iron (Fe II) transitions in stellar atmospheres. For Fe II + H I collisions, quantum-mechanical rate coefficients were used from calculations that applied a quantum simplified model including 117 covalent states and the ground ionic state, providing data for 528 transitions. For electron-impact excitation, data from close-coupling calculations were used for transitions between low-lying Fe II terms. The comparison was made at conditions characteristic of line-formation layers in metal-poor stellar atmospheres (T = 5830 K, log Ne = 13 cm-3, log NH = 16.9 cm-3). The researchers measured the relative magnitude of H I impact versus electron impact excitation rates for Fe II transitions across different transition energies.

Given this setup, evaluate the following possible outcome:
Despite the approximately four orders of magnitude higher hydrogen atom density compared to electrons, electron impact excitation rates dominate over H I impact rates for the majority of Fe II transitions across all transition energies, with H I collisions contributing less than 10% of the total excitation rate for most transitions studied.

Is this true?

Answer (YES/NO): NO